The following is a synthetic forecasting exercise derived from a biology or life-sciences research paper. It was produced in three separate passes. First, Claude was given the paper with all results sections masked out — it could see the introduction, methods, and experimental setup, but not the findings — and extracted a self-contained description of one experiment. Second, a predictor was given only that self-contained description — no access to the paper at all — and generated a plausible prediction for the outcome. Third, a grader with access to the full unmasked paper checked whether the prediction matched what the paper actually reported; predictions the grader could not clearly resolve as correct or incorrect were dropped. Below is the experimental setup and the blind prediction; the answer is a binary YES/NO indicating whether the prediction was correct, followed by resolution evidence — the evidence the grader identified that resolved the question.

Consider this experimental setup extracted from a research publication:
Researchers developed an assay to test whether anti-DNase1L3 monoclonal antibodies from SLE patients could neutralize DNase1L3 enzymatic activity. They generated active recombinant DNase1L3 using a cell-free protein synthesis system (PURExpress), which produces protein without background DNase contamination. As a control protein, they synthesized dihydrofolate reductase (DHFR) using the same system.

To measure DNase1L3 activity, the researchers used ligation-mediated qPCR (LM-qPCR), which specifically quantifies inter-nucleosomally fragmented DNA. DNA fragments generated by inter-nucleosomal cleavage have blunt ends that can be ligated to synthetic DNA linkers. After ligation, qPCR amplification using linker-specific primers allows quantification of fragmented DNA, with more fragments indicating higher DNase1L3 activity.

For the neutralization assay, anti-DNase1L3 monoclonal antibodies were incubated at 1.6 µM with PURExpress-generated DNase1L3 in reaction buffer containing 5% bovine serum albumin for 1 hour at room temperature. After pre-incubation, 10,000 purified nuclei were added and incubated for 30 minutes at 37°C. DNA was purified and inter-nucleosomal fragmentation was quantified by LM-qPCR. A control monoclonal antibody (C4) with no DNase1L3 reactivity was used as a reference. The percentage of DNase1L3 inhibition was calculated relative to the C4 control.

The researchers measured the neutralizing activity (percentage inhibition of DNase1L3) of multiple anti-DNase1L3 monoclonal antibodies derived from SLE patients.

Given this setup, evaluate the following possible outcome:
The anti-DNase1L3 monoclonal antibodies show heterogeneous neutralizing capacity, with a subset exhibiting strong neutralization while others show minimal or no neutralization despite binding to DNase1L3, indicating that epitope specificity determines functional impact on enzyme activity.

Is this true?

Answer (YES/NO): NO